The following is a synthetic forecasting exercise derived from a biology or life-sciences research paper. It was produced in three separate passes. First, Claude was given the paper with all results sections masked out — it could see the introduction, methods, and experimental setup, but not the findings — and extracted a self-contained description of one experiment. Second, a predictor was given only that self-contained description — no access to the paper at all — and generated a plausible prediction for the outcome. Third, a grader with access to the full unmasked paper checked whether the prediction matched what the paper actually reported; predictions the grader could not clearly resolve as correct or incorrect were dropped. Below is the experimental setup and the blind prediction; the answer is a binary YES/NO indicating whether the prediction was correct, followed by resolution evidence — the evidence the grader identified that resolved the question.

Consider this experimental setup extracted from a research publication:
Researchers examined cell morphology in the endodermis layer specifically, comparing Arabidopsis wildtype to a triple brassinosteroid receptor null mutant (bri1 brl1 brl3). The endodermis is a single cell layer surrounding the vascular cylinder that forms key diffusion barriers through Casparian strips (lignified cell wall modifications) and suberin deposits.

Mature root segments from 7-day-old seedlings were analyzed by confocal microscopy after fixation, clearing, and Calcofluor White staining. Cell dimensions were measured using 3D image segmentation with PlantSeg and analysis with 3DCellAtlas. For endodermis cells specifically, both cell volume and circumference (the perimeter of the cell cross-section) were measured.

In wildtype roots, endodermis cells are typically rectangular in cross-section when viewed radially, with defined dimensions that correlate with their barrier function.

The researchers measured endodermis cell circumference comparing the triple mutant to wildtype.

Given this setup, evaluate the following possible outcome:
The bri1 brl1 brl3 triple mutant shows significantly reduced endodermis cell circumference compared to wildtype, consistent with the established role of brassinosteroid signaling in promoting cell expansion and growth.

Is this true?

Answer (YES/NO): NO